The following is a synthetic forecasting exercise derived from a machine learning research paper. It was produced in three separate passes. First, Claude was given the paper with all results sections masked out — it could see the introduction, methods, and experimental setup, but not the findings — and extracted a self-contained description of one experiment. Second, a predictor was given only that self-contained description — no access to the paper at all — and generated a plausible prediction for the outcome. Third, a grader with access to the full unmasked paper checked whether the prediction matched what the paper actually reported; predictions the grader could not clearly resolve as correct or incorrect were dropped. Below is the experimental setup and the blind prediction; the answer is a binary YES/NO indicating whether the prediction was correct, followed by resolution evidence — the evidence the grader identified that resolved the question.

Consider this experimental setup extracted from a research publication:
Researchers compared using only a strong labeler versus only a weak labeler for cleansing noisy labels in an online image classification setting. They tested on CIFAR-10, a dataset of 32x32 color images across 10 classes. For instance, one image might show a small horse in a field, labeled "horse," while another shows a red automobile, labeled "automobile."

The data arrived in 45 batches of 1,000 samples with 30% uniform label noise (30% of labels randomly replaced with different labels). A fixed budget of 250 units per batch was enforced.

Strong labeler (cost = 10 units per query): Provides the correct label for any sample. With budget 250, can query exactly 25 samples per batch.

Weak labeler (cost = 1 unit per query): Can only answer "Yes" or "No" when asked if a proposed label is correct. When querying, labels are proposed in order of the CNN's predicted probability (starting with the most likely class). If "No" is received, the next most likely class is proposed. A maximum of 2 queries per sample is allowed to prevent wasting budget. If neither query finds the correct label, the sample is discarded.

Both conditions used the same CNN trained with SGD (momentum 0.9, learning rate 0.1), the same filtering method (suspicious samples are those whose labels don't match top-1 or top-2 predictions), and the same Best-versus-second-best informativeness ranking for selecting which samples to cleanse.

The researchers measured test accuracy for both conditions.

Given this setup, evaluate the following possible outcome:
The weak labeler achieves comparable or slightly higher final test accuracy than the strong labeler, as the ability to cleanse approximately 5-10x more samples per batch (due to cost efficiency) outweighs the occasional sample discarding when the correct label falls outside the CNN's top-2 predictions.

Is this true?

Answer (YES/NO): YES